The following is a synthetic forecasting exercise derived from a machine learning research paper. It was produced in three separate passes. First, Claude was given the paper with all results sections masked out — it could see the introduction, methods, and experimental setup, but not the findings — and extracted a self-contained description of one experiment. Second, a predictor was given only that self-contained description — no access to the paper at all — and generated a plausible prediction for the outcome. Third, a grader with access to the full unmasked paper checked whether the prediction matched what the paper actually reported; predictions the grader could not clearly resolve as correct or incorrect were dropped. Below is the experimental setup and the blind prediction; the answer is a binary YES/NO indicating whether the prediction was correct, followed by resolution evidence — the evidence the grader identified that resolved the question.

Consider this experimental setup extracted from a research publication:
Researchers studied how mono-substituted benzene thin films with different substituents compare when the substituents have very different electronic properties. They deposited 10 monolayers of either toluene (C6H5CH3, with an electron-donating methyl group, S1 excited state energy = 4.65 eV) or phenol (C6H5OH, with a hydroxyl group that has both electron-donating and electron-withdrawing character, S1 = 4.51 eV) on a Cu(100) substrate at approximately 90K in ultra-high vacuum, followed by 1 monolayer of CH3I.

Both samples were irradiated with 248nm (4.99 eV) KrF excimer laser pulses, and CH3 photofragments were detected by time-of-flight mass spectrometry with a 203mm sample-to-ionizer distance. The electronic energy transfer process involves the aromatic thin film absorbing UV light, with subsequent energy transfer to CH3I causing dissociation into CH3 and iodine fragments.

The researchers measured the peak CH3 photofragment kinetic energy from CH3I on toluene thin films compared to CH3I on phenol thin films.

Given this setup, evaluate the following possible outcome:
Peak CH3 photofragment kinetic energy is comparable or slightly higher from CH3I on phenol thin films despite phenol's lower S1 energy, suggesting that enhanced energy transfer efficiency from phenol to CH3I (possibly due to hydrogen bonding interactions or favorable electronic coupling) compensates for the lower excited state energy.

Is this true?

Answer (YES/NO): NO